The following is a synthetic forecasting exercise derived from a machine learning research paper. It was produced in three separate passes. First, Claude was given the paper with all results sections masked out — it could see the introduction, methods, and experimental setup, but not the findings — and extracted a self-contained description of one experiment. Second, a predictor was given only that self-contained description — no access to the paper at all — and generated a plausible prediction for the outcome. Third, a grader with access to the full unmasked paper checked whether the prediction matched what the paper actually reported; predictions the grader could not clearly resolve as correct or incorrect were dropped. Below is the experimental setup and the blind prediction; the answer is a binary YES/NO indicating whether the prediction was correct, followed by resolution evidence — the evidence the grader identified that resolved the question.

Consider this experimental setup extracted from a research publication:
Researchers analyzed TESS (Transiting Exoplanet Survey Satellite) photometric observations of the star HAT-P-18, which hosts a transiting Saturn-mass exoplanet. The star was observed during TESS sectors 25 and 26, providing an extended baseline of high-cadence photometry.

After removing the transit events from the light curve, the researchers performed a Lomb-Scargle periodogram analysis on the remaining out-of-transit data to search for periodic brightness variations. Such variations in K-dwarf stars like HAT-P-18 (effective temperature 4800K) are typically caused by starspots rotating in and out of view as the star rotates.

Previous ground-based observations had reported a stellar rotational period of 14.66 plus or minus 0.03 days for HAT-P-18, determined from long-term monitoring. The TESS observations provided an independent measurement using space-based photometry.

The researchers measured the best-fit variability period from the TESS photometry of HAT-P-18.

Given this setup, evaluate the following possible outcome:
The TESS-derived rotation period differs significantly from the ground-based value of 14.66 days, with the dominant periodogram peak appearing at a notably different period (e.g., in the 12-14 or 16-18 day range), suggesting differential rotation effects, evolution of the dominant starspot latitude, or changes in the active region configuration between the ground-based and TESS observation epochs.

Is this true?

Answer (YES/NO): NO